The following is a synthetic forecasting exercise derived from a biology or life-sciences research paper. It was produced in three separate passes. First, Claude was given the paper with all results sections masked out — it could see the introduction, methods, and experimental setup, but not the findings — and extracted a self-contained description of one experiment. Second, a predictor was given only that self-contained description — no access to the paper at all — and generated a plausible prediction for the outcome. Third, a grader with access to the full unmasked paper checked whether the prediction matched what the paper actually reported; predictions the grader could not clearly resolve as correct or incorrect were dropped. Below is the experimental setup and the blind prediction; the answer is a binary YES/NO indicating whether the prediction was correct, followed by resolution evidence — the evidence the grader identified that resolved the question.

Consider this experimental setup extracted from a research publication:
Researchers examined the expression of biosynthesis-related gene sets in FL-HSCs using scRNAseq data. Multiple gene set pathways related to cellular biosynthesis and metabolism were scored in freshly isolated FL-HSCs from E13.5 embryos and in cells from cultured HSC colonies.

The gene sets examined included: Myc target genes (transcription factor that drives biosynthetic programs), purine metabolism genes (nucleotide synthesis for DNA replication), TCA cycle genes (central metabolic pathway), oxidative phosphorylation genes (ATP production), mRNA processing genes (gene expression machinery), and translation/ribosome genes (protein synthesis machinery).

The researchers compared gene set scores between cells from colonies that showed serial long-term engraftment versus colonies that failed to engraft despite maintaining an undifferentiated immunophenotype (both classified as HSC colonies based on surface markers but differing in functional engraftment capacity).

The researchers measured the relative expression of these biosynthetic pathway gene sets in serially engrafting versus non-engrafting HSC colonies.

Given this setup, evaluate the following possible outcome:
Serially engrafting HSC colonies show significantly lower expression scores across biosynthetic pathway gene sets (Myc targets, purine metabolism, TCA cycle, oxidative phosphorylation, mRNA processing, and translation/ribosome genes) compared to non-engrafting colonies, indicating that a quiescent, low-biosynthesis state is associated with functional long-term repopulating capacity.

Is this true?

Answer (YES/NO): YES